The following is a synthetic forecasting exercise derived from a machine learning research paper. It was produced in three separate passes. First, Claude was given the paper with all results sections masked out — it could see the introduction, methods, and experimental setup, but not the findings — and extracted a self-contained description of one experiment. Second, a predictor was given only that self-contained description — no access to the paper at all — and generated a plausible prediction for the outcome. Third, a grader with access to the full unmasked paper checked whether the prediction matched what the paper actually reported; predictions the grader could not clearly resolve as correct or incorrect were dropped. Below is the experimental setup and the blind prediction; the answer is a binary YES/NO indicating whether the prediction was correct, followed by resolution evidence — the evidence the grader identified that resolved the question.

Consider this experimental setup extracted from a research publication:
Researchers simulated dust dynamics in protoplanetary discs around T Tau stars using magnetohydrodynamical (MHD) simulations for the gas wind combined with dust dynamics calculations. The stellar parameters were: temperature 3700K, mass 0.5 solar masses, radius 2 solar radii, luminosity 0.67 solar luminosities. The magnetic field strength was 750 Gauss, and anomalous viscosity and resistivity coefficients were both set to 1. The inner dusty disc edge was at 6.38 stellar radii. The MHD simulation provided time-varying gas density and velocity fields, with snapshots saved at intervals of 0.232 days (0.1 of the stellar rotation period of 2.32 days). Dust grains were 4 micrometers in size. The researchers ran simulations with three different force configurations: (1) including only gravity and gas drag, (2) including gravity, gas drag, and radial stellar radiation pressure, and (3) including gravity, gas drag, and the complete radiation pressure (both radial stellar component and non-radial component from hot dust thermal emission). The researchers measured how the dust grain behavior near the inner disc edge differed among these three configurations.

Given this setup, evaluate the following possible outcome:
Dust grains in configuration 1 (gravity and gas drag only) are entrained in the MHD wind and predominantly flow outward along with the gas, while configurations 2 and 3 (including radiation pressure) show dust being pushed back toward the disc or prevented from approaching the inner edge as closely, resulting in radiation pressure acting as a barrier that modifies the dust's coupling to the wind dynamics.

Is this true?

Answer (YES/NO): NO